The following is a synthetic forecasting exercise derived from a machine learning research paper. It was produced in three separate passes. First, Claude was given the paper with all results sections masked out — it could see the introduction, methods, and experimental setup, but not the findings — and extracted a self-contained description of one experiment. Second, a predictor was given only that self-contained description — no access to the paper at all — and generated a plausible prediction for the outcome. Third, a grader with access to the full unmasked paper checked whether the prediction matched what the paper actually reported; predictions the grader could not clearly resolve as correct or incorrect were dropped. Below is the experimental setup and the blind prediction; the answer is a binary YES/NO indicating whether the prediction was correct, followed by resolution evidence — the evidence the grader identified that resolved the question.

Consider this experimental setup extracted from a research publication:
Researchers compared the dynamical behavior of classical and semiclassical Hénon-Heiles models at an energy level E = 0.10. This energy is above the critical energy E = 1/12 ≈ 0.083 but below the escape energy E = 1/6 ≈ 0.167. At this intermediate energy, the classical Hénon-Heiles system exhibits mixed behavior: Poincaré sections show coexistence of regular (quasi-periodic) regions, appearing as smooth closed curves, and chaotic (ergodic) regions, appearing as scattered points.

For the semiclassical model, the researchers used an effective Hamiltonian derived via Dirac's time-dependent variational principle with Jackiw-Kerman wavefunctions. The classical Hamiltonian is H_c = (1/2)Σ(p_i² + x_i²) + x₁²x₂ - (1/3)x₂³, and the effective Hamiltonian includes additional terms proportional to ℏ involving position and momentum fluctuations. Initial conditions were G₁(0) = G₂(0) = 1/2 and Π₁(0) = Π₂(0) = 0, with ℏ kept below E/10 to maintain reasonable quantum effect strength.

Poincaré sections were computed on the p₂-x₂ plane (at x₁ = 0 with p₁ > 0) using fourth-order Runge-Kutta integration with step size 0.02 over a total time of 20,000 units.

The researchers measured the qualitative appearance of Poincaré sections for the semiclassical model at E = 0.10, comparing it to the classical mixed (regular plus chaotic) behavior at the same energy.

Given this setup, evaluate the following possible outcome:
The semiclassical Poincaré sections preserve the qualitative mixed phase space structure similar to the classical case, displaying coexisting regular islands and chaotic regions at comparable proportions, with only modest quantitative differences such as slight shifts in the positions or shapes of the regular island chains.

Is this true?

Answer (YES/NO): NO